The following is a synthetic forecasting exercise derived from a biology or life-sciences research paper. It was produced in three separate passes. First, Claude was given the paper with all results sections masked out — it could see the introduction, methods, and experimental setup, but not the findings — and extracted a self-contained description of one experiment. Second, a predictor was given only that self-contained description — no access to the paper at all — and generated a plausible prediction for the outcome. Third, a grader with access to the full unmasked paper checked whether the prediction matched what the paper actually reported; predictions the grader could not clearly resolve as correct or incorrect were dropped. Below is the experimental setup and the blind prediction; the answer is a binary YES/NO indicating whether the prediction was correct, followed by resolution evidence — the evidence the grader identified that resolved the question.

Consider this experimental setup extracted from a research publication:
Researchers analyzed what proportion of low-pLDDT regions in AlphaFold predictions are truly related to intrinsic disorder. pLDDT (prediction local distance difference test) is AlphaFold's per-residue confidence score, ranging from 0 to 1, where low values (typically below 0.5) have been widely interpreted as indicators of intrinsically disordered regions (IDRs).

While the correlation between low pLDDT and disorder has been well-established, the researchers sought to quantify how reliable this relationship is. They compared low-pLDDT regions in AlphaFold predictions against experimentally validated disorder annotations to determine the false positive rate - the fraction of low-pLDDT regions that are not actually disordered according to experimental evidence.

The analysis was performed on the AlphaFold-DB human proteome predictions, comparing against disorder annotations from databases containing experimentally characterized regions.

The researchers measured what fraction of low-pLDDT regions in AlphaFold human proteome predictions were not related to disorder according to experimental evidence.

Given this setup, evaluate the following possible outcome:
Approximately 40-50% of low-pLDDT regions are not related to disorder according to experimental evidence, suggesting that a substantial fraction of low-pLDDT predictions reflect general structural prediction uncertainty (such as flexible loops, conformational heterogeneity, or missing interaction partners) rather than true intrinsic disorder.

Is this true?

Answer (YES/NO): NO